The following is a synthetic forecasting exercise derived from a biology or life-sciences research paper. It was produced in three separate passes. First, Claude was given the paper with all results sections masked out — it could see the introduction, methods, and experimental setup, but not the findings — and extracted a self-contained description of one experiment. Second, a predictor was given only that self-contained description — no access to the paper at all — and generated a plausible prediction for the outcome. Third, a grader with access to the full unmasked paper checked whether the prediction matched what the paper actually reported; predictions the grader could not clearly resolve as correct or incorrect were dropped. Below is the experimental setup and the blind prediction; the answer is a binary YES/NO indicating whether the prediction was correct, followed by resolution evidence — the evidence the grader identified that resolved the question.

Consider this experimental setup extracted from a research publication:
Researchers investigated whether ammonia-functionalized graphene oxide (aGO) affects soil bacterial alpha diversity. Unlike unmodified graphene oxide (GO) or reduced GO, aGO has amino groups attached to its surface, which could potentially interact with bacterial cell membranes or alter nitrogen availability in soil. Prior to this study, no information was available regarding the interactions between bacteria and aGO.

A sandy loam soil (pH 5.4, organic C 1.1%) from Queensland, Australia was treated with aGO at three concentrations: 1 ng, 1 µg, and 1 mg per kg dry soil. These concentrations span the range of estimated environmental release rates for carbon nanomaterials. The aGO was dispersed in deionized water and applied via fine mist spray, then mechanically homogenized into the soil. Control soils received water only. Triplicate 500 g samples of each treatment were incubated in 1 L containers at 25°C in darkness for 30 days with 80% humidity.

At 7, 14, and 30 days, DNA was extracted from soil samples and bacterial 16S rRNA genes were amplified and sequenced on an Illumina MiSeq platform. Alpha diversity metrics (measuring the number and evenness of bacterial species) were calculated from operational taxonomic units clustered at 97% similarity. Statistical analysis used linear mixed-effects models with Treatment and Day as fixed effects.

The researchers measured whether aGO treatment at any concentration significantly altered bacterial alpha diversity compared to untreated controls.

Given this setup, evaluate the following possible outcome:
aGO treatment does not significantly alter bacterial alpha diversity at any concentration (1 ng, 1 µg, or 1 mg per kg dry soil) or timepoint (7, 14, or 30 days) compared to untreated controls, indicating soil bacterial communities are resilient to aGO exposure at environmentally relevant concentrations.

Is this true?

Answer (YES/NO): YES